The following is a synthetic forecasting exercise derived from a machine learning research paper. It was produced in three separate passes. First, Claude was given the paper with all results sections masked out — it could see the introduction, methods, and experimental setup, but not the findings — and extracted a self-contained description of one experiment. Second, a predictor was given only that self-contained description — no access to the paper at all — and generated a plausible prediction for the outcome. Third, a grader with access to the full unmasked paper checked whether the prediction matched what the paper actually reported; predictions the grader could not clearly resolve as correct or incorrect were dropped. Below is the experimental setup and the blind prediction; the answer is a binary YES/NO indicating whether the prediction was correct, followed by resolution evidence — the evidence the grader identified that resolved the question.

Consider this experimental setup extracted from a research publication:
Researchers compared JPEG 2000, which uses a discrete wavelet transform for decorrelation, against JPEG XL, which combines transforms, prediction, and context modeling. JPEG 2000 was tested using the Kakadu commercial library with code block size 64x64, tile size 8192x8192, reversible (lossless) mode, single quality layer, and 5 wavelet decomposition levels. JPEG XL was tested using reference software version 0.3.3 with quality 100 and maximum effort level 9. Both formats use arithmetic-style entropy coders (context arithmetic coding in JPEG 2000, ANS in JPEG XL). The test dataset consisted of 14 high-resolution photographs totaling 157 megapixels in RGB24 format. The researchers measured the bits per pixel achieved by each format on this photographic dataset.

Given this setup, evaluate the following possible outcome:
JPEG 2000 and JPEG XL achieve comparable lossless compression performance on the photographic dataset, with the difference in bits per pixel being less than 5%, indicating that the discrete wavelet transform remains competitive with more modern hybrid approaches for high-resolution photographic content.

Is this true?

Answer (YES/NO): NO